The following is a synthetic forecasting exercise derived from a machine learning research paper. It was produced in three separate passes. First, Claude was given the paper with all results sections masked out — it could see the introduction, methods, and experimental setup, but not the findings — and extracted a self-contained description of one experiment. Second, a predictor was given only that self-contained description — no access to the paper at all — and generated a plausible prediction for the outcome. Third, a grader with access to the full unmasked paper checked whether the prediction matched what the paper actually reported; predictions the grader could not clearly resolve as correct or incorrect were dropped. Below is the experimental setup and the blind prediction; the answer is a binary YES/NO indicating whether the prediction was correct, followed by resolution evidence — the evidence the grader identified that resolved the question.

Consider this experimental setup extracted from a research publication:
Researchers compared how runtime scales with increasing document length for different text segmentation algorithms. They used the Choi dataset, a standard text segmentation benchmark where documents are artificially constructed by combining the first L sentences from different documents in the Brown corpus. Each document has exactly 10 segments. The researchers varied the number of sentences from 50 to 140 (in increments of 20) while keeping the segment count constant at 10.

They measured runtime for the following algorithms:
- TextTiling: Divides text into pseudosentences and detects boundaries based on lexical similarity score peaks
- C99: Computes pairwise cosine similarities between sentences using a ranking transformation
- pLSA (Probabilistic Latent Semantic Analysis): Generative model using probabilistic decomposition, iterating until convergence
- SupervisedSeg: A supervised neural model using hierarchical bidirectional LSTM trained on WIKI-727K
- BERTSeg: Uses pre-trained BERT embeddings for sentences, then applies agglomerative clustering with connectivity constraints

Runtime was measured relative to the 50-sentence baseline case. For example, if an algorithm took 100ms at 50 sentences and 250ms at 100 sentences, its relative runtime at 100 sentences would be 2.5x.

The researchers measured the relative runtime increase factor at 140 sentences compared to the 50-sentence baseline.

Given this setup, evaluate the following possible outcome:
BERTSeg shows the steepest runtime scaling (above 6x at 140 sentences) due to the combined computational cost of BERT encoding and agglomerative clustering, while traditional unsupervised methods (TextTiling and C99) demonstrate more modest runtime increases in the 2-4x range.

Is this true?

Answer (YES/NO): NO